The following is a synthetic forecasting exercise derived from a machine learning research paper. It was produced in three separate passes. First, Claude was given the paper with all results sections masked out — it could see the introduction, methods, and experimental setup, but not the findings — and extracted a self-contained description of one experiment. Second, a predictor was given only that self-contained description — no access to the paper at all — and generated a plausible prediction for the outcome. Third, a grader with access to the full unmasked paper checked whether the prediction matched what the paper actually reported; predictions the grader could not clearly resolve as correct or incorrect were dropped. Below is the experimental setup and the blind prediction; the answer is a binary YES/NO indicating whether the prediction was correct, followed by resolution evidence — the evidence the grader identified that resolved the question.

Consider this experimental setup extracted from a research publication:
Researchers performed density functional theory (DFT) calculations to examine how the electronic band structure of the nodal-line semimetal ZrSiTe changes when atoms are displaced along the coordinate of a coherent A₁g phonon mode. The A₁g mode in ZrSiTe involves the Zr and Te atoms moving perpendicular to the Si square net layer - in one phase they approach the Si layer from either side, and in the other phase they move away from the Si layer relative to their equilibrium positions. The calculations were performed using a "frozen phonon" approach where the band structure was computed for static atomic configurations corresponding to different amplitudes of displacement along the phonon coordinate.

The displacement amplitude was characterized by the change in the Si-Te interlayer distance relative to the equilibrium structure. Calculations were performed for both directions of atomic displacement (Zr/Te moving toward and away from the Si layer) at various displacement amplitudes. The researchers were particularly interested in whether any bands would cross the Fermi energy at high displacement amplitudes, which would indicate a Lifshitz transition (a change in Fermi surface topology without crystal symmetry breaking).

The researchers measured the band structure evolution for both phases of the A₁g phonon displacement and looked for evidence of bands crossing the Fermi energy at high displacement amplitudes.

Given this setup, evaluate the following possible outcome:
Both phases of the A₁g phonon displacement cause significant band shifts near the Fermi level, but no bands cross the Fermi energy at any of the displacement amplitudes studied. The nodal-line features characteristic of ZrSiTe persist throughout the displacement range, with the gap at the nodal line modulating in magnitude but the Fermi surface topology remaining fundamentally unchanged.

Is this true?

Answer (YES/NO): NO